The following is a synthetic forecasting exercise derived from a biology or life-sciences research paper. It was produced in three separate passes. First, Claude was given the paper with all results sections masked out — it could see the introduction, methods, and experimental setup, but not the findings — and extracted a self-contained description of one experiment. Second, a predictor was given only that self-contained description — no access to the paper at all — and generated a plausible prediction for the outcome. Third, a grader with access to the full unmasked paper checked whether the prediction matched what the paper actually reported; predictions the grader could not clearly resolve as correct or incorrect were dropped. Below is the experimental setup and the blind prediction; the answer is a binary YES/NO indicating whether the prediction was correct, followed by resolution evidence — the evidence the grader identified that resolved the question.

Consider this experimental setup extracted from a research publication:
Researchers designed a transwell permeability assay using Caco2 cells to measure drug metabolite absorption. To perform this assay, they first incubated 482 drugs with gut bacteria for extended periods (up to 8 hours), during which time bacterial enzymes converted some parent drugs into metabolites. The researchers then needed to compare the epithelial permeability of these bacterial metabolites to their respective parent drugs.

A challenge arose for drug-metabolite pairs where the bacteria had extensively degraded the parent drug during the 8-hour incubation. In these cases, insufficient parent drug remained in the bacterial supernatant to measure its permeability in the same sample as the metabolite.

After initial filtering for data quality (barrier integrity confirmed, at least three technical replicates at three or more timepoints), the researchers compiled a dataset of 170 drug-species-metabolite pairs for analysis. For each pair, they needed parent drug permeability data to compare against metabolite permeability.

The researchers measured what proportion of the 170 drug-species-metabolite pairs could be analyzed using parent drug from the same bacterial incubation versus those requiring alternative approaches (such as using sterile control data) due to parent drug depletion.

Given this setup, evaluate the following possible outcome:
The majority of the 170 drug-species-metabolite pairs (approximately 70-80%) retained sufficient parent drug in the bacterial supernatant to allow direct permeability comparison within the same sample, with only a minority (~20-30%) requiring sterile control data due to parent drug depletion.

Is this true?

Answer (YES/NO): NO